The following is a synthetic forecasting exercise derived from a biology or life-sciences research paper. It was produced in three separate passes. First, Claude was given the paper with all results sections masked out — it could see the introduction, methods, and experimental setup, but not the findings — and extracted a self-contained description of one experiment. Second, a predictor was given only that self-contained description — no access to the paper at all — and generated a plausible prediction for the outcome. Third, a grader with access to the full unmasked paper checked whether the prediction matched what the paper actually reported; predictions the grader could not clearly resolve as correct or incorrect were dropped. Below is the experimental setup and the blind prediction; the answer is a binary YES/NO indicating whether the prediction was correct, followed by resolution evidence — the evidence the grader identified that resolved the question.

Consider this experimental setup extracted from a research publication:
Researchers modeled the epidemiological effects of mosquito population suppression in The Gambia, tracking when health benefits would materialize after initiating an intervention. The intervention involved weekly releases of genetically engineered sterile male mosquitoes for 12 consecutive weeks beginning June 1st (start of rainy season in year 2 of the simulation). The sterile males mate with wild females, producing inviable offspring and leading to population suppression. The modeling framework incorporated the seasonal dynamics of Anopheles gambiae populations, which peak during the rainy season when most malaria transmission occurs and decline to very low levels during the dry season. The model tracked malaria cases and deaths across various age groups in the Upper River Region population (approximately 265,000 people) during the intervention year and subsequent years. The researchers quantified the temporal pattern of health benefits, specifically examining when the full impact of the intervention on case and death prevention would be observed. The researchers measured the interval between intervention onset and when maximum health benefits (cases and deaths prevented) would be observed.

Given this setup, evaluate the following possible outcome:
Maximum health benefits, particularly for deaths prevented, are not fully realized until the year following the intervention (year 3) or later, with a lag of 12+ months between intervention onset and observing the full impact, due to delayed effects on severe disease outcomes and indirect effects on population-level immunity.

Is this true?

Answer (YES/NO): YES